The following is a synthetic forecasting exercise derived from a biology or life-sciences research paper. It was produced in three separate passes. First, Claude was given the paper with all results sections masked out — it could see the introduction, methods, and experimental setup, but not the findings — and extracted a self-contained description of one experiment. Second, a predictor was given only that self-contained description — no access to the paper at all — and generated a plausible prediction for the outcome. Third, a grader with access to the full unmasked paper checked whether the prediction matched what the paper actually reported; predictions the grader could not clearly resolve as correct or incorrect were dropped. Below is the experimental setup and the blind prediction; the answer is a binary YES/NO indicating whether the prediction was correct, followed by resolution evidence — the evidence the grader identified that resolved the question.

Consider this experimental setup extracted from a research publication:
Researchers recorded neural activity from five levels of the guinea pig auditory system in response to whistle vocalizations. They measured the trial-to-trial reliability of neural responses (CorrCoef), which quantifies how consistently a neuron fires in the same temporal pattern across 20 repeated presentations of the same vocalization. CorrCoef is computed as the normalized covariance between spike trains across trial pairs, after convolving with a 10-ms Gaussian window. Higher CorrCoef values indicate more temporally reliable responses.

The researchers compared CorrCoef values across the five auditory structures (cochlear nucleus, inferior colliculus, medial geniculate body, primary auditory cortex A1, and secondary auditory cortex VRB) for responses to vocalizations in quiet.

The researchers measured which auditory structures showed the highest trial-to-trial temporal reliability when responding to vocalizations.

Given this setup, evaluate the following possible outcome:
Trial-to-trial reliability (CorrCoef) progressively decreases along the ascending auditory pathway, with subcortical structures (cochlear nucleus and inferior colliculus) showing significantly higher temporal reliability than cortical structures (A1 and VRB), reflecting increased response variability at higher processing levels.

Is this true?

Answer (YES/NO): NO